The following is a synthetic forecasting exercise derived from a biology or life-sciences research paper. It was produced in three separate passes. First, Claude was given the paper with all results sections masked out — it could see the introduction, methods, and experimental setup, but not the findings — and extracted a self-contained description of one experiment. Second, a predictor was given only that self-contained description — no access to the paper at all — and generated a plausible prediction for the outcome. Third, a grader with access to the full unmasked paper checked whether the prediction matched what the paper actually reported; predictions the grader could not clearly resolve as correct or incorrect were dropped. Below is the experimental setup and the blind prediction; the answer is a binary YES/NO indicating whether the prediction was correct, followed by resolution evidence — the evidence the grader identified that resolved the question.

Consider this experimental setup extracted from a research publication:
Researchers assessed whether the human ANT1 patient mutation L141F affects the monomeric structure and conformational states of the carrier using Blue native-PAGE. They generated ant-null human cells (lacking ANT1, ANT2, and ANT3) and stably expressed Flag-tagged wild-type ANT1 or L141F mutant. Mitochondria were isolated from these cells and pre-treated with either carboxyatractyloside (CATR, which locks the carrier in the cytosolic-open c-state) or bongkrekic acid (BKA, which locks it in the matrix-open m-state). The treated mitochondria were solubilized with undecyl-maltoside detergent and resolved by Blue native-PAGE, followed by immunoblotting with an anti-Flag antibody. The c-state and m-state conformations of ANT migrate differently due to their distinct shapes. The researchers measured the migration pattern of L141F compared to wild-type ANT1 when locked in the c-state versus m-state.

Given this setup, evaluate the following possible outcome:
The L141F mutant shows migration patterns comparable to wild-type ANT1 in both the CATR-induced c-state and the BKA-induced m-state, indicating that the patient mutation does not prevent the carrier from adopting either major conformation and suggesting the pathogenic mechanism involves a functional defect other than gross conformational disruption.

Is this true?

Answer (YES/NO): YES